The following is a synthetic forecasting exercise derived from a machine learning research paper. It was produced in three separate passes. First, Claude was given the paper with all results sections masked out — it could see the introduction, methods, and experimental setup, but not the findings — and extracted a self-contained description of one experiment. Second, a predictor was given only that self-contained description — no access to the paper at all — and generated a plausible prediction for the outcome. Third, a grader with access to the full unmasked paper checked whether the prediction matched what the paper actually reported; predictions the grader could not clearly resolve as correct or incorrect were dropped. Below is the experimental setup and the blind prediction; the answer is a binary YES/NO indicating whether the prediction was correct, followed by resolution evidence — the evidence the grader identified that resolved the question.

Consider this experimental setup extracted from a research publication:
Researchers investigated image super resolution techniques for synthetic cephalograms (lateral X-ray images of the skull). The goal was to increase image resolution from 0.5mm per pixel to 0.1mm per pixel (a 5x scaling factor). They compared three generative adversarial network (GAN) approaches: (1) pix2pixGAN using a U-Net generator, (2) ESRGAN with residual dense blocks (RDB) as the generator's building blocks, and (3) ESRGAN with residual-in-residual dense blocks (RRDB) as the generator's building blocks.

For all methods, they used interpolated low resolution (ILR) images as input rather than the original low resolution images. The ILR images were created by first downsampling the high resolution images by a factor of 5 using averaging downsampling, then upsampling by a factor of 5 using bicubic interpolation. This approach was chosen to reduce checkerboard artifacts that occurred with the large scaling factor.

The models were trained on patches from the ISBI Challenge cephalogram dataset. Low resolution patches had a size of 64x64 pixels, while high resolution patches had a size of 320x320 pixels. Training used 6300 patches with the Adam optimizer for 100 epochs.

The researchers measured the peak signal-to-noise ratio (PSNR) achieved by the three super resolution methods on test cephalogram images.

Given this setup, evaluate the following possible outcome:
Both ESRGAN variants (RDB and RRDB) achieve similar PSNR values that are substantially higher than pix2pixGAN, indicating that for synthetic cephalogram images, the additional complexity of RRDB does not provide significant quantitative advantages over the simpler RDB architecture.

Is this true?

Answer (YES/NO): NO